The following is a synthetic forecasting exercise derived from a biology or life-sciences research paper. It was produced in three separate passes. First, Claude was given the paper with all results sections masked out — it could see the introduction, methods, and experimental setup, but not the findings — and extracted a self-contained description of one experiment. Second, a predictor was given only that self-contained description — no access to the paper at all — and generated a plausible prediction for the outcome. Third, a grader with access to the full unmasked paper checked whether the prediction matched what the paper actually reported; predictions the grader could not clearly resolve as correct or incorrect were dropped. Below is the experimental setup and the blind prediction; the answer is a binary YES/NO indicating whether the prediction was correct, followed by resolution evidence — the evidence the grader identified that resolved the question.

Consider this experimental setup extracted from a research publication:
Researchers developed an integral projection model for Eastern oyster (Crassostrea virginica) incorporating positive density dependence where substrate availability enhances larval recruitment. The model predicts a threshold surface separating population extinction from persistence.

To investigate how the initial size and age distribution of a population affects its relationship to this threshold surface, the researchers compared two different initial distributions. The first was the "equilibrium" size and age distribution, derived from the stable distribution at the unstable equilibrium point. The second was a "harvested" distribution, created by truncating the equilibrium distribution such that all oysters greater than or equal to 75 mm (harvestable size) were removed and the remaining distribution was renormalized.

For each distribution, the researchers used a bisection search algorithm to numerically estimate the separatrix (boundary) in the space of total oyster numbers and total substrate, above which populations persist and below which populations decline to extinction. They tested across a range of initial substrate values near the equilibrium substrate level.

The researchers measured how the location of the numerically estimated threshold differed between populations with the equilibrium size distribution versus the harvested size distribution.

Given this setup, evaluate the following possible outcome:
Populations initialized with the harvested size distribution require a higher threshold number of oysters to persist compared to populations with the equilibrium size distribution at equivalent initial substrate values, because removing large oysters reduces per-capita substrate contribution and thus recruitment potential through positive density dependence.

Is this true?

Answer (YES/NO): YES